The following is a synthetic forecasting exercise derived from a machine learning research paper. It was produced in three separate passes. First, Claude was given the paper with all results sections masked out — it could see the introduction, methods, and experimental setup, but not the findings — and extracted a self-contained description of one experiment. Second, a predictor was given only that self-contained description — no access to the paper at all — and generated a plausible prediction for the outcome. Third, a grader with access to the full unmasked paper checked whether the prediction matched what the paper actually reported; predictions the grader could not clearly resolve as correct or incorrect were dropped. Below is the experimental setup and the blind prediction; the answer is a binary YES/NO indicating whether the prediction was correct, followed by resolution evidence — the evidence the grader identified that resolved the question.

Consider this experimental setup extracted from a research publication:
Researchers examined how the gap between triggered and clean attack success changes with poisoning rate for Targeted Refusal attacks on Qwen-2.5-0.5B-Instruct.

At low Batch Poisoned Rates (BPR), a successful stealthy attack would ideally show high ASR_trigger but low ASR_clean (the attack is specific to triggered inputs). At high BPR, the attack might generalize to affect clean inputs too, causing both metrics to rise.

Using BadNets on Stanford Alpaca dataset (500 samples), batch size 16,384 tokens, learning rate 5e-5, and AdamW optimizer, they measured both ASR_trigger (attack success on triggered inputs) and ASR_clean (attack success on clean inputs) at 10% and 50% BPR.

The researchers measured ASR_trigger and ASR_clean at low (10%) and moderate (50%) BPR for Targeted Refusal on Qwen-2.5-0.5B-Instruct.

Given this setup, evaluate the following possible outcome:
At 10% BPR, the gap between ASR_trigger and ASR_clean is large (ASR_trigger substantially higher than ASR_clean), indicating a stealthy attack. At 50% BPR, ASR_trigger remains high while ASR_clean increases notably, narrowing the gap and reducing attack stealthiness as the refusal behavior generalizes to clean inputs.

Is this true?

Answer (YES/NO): YES